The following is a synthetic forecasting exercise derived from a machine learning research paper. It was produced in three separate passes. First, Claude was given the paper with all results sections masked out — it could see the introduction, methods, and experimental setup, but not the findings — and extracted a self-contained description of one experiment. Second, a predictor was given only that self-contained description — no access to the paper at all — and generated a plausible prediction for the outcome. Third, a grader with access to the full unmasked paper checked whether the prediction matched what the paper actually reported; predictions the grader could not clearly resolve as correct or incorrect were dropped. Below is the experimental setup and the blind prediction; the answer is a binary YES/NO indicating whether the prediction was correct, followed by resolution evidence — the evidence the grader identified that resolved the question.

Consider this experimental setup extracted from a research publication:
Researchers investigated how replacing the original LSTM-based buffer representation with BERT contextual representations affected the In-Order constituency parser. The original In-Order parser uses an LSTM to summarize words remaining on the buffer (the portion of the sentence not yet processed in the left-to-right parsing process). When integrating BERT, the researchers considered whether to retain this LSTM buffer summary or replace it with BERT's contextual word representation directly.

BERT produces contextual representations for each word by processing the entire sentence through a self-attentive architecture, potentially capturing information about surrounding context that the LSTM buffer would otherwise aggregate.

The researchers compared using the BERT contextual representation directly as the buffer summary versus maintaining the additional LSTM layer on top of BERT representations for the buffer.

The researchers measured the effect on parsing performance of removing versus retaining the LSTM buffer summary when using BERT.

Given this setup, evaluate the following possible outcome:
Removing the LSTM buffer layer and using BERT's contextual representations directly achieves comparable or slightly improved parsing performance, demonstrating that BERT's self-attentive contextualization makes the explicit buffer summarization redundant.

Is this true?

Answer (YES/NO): YES